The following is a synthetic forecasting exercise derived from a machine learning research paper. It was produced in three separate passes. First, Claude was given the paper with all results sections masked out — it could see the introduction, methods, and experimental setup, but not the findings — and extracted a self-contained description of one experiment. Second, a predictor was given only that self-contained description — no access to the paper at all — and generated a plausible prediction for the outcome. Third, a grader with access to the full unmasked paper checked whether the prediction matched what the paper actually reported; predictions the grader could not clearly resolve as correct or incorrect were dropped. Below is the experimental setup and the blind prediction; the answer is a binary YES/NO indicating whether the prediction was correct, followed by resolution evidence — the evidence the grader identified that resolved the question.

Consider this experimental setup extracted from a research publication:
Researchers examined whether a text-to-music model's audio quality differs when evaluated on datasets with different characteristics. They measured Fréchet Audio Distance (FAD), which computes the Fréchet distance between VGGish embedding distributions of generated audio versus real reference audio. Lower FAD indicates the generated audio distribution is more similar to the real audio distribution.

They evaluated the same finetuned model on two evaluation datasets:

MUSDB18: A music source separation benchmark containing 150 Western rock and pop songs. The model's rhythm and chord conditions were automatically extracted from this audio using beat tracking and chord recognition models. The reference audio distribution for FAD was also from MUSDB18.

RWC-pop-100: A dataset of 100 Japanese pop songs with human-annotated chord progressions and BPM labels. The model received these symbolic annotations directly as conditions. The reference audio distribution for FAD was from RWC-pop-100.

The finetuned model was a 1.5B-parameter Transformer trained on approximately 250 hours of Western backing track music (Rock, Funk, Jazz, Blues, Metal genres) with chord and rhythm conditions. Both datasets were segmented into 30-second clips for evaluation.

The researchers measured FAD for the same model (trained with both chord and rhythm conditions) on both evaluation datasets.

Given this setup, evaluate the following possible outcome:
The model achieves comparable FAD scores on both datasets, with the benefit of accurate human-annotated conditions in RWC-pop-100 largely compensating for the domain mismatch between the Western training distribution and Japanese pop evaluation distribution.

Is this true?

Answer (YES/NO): NO